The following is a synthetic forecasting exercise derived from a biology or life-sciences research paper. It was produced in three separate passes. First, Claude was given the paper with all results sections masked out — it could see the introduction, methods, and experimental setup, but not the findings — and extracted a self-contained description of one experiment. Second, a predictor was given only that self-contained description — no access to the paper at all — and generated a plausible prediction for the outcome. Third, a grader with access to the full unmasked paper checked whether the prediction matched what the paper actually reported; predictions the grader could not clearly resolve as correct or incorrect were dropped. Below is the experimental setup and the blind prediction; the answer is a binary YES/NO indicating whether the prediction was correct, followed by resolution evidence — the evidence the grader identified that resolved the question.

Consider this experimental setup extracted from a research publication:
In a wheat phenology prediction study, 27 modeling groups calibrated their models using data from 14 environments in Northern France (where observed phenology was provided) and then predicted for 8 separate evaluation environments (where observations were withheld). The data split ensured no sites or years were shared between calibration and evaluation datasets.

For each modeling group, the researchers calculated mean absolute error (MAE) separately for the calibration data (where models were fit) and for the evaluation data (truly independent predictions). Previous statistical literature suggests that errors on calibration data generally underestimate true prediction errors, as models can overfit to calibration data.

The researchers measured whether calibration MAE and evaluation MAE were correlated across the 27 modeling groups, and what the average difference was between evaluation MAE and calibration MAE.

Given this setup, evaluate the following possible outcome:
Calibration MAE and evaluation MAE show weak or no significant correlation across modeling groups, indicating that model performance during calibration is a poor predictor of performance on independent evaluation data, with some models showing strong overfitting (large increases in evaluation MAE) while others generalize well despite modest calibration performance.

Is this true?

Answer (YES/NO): NO